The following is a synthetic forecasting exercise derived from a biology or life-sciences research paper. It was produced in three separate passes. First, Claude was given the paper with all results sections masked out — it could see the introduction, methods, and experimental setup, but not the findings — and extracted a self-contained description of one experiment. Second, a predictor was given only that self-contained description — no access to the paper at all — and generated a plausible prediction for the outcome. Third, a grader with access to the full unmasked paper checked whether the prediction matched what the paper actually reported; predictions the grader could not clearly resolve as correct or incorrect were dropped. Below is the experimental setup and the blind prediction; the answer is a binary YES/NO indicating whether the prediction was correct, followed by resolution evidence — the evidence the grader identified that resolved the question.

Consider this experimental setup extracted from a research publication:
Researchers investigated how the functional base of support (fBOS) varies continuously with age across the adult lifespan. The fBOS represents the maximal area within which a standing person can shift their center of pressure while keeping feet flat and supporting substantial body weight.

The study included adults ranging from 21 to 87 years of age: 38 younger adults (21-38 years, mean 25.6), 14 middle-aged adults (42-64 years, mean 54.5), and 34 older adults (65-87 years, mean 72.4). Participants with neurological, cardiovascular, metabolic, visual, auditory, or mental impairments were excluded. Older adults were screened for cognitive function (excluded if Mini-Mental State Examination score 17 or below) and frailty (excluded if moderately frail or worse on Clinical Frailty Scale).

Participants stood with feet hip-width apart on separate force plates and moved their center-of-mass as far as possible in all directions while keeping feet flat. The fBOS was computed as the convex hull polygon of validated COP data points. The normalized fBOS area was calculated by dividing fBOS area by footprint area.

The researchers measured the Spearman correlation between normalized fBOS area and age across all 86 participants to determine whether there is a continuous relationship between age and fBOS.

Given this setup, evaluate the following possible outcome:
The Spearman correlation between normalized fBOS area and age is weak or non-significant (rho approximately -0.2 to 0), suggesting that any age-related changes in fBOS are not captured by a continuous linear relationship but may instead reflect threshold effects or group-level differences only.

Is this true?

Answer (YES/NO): NO